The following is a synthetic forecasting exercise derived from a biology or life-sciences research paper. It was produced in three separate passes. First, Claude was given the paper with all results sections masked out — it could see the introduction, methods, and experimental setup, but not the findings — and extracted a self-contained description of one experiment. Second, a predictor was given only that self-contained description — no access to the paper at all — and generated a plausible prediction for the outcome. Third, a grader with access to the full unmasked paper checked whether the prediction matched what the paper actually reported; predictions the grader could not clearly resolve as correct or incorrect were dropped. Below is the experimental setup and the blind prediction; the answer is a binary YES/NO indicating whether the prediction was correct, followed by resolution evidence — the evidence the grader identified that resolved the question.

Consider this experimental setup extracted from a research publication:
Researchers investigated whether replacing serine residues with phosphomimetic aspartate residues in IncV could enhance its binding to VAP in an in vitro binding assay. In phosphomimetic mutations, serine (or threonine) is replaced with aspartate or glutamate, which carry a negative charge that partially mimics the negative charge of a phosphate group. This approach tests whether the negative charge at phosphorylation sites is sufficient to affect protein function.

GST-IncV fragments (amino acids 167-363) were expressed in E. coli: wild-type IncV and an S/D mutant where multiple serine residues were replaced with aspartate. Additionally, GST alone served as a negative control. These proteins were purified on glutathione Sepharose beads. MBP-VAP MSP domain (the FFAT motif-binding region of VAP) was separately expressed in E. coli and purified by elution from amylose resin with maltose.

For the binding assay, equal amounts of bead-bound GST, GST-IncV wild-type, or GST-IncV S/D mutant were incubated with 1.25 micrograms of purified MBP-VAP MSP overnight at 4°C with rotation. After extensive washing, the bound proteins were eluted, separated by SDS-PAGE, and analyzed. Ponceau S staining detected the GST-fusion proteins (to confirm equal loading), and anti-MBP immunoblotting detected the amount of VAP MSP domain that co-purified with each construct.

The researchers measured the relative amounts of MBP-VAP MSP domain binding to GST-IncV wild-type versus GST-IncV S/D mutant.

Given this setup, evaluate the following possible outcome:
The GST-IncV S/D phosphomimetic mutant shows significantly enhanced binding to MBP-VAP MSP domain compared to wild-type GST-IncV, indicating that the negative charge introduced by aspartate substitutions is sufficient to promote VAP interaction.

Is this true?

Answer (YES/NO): YES